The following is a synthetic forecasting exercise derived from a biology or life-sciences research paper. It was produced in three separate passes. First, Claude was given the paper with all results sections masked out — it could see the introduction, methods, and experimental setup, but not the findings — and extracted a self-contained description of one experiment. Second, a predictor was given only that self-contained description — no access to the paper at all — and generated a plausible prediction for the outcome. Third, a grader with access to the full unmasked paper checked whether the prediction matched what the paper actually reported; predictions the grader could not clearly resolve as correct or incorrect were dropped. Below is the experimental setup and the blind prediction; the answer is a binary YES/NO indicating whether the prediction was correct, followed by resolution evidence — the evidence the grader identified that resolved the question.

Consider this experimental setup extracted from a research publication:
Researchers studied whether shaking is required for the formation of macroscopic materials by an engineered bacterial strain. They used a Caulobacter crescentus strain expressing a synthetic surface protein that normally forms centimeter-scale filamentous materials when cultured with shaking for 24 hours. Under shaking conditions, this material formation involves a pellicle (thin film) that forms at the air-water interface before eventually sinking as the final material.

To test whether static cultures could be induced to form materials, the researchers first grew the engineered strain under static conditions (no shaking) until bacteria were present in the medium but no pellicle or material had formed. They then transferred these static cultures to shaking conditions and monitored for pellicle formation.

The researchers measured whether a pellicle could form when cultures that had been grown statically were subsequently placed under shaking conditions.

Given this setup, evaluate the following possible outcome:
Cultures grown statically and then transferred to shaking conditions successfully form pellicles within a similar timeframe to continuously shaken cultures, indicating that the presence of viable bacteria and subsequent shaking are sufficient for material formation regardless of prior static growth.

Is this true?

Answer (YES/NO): NO